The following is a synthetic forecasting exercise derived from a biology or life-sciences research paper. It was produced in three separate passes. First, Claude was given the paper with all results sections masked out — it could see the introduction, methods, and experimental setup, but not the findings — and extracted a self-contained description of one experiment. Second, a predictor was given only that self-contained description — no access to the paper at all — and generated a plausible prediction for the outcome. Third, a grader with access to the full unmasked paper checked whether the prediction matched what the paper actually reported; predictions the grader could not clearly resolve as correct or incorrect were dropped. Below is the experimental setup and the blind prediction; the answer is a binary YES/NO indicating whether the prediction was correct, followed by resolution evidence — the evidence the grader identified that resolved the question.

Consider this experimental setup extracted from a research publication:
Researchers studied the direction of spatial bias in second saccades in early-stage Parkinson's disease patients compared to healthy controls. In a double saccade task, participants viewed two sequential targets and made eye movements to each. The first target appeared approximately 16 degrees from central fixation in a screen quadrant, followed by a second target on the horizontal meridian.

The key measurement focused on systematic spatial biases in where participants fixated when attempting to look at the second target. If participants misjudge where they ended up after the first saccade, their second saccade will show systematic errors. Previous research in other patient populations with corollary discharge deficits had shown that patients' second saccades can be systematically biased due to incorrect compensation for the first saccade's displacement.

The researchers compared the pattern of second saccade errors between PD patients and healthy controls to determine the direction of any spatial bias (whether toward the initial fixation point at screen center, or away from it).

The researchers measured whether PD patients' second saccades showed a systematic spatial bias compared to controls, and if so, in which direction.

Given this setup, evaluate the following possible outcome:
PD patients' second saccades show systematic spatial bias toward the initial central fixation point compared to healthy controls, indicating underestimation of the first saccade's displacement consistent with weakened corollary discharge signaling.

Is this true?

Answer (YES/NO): NO